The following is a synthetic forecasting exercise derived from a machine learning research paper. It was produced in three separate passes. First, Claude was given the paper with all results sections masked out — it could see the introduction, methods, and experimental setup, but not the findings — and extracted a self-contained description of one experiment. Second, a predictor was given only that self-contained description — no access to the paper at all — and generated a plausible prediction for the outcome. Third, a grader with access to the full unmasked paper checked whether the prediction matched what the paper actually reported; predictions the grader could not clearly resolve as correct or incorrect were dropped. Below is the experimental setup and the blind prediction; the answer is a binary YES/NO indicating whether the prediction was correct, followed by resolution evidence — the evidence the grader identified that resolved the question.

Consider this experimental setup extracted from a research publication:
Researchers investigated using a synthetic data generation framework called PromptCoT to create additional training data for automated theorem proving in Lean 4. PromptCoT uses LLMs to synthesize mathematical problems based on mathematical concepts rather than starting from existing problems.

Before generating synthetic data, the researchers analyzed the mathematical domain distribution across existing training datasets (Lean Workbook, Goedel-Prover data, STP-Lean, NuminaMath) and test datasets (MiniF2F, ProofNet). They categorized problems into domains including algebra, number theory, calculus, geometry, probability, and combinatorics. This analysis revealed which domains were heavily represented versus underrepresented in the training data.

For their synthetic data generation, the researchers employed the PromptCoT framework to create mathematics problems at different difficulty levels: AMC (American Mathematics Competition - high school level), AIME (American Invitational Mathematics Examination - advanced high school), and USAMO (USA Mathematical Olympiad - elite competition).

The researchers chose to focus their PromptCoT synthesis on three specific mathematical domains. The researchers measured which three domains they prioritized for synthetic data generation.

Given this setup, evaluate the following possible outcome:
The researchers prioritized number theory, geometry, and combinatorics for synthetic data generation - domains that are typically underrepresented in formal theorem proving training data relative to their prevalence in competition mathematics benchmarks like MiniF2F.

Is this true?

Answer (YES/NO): NO